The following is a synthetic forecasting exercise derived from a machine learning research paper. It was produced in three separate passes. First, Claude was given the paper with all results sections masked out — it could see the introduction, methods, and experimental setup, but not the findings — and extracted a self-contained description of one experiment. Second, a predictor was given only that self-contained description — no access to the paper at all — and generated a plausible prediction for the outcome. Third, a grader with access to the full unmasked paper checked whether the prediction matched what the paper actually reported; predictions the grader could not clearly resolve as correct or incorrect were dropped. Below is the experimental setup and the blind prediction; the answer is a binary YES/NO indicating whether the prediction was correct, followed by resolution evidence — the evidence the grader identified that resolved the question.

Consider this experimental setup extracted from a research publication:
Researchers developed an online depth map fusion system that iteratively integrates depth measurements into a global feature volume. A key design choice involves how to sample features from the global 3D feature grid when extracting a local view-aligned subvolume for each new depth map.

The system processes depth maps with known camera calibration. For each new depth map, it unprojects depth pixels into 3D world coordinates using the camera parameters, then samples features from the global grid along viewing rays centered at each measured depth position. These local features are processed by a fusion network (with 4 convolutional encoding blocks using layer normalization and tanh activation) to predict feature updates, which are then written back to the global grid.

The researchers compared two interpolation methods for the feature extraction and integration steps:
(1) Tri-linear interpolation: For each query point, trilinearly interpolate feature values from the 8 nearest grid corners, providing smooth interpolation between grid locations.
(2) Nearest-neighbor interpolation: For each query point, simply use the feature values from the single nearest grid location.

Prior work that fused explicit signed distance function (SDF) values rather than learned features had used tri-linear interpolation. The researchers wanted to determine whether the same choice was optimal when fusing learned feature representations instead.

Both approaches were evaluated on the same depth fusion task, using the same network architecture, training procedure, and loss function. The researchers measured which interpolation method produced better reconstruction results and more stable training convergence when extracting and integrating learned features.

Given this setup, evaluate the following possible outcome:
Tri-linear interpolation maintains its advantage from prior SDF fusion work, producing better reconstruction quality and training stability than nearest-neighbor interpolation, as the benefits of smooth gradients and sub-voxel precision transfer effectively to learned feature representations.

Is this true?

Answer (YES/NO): NO